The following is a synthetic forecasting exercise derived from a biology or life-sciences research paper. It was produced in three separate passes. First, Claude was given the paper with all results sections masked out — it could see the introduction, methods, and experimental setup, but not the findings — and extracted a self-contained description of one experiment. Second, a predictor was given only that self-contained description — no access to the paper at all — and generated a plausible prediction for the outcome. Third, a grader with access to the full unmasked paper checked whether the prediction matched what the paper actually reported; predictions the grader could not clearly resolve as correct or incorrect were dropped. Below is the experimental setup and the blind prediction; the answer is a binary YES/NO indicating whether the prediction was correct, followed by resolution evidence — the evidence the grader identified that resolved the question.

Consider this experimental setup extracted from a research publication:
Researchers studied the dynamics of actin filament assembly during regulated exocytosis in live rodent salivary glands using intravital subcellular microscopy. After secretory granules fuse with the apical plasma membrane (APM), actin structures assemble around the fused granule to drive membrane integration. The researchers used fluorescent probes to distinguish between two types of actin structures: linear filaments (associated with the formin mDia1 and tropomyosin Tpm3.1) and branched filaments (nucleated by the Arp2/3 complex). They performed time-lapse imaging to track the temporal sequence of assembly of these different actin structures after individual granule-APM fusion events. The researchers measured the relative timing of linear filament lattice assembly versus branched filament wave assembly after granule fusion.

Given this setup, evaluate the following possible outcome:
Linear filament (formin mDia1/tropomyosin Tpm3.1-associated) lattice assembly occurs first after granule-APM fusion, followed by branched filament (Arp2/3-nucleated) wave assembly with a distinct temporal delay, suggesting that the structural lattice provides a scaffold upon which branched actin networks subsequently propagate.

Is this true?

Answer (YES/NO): YES